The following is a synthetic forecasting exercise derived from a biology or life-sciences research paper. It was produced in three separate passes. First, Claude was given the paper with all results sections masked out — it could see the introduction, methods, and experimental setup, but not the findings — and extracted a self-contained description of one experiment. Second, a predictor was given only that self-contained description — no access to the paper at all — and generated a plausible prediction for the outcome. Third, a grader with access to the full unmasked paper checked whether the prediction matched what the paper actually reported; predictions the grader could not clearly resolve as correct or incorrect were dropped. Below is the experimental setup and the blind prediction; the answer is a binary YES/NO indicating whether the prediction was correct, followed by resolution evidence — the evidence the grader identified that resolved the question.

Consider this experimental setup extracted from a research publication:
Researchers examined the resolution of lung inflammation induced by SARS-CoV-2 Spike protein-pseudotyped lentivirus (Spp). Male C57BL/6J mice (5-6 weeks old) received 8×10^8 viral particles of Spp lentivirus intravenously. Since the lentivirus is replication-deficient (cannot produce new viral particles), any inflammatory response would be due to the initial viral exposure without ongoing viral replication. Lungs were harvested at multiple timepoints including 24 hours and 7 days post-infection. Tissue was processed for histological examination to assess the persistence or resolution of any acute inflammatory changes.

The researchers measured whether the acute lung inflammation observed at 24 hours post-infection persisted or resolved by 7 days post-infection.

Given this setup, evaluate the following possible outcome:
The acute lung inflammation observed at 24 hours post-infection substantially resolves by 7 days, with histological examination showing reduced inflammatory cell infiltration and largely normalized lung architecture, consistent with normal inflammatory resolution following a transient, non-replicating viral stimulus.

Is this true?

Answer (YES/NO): YES